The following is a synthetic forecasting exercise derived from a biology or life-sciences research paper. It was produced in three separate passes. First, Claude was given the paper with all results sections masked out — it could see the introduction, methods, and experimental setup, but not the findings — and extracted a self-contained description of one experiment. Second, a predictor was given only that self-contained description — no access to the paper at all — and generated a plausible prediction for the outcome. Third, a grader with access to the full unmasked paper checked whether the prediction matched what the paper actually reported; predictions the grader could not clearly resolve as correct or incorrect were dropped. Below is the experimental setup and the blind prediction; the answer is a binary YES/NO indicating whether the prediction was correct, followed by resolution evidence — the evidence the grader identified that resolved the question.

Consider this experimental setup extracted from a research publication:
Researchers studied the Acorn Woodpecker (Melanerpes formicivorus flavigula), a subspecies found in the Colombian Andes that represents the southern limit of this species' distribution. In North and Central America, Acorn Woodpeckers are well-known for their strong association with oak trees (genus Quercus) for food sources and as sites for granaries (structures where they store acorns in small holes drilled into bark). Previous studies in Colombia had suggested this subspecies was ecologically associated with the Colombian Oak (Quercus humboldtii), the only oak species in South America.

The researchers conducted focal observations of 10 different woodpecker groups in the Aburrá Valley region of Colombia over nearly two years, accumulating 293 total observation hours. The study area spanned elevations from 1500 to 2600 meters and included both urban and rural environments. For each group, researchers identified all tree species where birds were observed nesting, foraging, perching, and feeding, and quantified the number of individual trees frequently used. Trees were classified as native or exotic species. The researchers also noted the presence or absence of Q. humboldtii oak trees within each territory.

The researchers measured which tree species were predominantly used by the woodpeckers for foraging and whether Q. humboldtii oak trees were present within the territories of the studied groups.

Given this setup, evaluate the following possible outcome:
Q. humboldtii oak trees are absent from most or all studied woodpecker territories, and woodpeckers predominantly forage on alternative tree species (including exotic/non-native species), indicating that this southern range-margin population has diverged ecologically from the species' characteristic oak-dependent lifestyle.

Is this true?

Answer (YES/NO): YES